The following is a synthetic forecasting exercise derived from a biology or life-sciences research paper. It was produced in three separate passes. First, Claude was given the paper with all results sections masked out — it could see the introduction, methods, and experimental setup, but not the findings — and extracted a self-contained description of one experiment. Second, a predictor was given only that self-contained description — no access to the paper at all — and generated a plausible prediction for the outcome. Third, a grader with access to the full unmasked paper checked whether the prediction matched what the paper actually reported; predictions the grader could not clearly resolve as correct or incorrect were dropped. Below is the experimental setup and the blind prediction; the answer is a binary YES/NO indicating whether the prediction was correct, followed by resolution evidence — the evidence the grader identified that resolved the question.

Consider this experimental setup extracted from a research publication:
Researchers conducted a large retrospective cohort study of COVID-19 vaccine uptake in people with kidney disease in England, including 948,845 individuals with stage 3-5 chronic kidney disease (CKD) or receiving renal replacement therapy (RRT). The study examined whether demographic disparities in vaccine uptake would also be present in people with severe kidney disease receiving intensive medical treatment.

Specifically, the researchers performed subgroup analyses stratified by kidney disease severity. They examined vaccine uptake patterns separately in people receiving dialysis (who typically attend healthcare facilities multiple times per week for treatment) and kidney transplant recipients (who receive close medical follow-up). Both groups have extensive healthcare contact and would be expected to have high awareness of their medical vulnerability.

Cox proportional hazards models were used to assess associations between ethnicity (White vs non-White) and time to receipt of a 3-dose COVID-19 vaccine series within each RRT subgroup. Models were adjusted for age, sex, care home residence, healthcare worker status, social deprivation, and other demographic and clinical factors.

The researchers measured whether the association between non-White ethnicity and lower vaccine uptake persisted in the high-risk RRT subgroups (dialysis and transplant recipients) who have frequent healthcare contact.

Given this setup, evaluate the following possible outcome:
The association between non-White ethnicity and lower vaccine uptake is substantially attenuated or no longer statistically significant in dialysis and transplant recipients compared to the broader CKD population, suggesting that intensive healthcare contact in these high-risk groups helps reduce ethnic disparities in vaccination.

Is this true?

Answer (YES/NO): NO